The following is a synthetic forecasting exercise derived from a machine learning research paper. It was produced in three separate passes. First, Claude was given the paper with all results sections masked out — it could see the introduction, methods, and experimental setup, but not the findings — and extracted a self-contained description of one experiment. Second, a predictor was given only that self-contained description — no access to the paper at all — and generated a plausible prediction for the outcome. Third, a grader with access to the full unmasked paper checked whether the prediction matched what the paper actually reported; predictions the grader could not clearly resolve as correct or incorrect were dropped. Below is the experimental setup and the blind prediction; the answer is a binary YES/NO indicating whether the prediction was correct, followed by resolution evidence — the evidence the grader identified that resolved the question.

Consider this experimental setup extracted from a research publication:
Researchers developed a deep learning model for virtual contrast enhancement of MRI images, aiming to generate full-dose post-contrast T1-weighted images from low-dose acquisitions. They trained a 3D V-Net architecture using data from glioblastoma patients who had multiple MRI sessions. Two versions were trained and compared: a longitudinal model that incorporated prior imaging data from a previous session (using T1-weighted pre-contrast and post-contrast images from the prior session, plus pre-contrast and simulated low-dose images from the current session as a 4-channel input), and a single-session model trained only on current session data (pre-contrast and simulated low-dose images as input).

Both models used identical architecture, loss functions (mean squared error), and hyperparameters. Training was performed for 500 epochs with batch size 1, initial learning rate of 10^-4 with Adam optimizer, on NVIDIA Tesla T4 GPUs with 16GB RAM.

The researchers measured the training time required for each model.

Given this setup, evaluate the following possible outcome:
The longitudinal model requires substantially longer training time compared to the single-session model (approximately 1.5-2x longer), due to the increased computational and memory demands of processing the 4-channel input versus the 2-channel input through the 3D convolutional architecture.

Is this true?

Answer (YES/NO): NO